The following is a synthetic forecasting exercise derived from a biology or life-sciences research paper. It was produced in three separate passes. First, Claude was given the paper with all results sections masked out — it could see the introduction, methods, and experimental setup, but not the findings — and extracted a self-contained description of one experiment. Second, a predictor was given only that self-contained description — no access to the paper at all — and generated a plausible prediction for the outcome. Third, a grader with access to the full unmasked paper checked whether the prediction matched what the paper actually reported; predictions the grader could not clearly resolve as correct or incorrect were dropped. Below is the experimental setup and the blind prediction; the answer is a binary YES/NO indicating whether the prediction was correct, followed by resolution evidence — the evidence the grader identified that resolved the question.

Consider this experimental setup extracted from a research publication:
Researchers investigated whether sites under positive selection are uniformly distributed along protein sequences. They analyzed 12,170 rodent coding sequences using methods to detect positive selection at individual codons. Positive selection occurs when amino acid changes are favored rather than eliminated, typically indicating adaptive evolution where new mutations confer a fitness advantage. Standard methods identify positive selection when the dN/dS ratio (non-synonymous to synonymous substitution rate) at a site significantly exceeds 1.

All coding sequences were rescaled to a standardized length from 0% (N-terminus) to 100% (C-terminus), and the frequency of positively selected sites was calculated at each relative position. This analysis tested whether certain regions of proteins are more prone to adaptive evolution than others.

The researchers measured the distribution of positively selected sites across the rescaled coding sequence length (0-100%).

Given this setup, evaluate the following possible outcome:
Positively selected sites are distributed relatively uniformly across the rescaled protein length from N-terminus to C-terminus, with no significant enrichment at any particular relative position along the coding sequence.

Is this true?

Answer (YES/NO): NO